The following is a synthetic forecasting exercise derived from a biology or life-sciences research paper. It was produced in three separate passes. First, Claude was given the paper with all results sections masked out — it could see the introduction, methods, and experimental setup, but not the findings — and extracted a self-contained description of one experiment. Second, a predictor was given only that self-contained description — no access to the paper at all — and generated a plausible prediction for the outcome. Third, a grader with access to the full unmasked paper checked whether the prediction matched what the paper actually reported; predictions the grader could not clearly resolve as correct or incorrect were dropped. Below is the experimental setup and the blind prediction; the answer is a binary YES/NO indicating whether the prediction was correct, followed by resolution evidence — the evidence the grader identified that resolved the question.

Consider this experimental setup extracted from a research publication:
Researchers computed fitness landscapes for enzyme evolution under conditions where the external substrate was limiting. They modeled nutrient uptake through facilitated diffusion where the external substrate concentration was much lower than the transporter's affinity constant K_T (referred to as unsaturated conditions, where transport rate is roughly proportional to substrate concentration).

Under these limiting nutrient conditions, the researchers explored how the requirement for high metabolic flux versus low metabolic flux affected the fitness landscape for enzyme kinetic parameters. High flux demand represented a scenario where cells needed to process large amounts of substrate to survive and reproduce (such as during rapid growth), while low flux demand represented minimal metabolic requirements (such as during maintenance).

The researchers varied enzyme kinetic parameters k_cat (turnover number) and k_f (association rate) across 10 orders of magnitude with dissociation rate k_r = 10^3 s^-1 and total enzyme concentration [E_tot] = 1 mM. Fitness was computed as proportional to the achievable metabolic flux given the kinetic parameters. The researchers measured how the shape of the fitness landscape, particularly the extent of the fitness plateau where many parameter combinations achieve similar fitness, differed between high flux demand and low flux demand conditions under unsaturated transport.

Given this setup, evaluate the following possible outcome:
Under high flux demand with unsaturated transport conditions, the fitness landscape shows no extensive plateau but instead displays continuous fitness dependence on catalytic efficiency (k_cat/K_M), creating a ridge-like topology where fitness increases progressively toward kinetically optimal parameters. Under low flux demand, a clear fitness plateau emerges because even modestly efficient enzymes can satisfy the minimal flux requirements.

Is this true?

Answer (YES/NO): NO